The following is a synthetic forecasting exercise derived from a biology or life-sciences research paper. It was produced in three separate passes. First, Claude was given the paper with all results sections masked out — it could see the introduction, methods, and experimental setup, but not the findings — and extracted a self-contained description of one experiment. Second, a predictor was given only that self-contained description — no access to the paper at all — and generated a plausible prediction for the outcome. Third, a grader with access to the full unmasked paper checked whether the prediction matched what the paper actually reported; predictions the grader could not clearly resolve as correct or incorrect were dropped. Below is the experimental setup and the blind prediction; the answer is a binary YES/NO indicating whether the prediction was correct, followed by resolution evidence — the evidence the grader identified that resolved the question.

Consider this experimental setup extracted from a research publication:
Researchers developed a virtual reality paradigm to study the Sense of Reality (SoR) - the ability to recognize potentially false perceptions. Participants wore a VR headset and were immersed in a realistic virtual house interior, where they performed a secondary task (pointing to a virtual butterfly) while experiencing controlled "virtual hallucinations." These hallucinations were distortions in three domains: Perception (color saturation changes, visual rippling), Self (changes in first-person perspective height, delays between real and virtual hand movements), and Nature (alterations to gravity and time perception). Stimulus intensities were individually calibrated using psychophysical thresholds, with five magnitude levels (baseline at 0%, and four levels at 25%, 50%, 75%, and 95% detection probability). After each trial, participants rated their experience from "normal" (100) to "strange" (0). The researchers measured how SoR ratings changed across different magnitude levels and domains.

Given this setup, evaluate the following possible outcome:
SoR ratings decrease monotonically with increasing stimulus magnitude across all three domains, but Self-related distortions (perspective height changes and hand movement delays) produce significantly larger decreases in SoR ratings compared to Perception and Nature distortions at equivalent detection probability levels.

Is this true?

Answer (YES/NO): NO